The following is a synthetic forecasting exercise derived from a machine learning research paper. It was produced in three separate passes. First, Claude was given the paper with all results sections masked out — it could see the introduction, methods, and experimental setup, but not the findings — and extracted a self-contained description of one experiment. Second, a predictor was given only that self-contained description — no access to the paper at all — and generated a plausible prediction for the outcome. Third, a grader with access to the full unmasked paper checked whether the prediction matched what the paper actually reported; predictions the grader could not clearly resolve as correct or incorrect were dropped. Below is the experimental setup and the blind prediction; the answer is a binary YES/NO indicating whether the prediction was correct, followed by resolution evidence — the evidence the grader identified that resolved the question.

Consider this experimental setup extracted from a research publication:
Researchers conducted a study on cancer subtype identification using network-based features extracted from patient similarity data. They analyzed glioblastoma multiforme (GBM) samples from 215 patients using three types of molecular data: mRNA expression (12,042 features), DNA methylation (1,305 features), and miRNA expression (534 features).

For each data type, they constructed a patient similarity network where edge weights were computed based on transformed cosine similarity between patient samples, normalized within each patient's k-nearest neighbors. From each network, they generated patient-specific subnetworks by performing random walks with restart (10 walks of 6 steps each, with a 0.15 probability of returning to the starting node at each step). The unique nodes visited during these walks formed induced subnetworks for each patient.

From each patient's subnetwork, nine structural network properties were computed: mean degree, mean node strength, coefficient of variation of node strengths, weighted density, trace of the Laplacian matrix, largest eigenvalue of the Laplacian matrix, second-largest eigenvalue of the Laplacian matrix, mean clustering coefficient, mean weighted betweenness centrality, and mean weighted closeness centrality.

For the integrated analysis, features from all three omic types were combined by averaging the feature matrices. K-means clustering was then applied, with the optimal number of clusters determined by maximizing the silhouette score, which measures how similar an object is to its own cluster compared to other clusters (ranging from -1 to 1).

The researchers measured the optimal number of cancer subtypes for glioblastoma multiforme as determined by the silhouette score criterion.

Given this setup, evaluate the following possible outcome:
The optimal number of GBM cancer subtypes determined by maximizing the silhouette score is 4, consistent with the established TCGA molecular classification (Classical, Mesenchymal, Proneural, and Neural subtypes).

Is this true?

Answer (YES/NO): NO